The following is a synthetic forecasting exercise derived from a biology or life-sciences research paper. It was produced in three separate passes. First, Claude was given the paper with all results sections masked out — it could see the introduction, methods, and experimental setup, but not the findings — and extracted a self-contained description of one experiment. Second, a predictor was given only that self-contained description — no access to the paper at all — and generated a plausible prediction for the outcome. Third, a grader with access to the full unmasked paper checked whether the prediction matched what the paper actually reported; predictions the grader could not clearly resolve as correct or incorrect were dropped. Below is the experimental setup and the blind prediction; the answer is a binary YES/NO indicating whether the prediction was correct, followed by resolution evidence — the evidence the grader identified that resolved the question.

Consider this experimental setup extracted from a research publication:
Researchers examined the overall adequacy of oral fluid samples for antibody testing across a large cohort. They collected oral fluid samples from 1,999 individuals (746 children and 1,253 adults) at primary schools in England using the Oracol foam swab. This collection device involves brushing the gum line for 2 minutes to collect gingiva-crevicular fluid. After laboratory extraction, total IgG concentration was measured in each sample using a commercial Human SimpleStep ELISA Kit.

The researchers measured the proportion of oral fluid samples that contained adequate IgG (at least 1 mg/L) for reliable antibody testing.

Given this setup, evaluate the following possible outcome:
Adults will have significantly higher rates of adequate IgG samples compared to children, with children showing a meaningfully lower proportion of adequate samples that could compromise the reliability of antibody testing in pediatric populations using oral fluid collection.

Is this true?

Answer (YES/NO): NO